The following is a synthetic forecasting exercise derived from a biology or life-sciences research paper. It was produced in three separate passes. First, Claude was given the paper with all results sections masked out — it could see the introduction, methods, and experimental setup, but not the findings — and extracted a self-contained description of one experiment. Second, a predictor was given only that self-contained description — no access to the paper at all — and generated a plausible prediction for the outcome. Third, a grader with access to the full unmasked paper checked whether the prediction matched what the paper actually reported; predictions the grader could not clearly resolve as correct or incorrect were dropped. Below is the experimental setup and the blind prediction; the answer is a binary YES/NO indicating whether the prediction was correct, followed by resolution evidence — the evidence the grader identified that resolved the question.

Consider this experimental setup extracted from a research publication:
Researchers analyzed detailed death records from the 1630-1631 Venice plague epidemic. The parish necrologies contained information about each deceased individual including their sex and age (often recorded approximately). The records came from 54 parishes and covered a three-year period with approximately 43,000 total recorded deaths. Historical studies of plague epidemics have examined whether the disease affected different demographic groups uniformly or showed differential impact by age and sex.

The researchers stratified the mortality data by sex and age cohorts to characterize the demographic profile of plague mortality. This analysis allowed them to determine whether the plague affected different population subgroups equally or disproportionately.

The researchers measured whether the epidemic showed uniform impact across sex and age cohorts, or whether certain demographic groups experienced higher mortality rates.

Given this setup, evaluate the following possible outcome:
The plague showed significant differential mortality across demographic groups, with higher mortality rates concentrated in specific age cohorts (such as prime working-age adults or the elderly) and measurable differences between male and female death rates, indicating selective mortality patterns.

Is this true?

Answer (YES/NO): NO